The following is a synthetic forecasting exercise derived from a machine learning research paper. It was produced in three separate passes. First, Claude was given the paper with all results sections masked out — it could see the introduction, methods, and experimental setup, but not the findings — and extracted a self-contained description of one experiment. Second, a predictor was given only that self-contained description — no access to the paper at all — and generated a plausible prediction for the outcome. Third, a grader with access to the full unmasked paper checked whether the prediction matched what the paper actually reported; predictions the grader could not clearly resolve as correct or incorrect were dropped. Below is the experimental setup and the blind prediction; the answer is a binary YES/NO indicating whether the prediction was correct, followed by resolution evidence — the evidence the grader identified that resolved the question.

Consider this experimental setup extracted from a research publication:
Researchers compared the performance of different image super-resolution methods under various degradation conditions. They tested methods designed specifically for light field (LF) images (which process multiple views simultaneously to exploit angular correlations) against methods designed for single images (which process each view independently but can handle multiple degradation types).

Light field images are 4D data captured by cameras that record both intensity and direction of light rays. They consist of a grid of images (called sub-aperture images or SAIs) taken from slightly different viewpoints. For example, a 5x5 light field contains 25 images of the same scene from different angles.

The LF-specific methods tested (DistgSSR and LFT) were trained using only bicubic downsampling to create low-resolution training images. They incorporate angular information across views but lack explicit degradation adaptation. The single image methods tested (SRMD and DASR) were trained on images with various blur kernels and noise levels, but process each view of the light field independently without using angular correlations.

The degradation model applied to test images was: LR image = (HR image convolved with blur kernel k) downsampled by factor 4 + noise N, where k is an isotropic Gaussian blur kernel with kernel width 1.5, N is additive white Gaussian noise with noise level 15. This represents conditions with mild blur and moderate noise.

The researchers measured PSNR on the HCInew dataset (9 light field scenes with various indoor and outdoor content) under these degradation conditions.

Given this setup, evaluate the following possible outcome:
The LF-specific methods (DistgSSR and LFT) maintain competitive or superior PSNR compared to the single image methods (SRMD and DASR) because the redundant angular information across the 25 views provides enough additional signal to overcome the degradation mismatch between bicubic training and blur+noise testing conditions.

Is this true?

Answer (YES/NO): NO